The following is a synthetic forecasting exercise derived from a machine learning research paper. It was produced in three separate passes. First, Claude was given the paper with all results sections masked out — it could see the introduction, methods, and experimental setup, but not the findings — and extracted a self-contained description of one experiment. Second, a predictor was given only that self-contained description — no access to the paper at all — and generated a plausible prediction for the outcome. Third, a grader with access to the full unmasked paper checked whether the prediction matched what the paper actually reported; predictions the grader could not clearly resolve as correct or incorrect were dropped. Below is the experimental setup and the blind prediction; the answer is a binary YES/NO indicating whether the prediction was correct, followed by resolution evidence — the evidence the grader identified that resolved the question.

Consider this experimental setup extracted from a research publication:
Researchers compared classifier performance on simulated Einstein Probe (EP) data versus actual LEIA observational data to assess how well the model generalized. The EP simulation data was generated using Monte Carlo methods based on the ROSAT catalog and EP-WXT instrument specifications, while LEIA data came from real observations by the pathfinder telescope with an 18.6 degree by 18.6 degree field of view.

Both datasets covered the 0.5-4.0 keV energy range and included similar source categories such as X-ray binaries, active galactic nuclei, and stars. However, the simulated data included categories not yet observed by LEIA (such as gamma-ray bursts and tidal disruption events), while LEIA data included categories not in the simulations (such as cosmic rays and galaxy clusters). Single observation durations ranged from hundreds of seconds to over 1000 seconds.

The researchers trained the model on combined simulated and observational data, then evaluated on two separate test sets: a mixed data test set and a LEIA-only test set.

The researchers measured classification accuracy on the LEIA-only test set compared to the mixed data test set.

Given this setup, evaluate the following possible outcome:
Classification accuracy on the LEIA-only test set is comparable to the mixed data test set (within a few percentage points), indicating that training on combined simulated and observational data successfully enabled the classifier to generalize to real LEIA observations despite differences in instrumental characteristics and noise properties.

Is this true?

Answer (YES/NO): YES